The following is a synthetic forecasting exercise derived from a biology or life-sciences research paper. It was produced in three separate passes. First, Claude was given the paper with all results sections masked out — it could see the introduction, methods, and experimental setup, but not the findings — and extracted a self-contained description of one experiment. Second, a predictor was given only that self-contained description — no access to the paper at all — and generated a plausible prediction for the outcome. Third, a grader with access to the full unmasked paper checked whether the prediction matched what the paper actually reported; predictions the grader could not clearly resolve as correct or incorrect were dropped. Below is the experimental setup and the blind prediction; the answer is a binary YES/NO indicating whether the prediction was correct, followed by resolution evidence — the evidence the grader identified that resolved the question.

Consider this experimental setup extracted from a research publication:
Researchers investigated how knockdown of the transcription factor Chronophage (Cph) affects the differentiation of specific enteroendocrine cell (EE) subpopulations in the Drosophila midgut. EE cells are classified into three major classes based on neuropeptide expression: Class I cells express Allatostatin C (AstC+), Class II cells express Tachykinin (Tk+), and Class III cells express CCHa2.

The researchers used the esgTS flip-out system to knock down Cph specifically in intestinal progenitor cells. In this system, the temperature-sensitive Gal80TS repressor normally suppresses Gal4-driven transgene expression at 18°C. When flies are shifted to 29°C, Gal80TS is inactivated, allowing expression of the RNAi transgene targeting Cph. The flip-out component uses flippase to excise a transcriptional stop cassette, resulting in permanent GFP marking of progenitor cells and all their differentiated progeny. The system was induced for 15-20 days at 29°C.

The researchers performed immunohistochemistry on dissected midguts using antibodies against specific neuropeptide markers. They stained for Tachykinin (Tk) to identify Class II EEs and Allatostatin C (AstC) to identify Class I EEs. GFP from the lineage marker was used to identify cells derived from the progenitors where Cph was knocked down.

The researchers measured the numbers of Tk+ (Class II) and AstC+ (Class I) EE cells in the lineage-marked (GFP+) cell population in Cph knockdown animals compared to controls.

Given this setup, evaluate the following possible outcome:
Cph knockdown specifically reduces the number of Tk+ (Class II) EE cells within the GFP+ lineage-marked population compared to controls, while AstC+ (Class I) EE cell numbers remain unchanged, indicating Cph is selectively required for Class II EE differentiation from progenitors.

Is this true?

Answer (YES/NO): NO